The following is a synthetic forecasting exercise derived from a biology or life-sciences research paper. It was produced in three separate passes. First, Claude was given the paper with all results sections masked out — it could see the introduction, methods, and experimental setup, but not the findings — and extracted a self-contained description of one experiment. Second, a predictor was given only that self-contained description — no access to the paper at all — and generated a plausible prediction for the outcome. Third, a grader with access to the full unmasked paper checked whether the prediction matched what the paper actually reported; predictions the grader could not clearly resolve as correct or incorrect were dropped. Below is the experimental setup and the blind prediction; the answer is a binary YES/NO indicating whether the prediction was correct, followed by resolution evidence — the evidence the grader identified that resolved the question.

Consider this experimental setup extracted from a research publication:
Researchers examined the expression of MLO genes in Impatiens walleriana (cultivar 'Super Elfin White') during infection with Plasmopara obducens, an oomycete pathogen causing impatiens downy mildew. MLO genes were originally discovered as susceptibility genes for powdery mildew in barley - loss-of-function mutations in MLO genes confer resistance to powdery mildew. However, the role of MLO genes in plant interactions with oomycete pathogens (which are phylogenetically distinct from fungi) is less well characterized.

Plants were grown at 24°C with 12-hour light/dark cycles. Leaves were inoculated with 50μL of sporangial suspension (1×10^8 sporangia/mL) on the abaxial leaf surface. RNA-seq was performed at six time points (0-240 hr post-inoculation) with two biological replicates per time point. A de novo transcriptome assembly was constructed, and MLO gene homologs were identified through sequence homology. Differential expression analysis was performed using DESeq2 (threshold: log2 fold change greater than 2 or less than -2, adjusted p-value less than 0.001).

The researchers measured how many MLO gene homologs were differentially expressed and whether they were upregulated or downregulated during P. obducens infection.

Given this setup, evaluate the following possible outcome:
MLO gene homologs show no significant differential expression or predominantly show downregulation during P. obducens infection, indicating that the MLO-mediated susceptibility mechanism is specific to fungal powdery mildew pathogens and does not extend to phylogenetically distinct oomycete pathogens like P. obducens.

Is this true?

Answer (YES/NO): NO